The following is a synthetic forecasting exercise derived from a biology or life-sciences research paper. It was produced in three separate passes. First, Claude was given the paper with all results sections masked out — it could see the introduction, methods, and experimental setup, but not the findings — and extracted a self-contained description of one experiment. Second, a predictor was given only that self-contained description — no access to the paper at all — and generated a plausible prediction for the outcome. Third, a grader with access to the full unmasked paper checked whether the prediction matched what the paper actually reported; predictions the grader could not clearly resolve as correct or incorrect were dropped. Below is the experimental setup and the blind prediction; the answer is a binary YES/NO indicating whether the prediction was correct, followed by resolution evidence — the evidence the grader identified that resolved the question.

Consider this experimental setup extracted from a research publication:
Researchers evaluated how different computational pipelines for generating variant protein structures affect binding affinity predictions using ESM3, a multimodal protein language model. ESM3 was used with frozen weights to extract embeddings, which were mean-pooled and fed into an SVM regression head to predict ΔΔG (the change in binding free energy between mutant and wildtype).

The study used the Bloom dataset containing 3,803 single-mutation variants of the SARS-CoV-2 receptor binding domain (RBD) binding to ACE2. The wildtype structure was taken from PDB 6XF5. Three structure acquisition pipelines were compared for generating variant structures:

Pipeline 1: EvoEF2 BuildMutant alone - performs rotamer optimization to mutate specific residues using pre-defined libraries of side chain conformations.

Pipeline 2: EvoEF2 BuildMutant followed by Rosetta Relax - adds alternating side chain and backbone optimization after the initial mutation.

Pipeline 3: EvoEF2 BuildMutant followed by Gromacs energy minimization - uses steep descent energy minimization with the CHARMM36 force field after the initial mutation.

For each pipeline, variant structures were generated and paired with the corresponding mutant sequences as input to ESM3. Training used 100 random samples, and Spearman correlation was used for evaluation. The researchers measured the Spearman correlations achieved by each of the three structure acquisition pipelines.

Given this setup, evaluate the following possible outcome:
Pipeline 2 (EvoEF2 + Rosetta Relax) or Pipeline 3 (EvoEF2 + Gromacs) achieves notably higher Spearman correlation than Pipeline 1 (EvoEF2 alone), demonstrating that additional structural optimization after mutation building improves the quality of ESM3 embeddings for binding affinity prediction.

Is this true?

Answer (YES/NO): NO